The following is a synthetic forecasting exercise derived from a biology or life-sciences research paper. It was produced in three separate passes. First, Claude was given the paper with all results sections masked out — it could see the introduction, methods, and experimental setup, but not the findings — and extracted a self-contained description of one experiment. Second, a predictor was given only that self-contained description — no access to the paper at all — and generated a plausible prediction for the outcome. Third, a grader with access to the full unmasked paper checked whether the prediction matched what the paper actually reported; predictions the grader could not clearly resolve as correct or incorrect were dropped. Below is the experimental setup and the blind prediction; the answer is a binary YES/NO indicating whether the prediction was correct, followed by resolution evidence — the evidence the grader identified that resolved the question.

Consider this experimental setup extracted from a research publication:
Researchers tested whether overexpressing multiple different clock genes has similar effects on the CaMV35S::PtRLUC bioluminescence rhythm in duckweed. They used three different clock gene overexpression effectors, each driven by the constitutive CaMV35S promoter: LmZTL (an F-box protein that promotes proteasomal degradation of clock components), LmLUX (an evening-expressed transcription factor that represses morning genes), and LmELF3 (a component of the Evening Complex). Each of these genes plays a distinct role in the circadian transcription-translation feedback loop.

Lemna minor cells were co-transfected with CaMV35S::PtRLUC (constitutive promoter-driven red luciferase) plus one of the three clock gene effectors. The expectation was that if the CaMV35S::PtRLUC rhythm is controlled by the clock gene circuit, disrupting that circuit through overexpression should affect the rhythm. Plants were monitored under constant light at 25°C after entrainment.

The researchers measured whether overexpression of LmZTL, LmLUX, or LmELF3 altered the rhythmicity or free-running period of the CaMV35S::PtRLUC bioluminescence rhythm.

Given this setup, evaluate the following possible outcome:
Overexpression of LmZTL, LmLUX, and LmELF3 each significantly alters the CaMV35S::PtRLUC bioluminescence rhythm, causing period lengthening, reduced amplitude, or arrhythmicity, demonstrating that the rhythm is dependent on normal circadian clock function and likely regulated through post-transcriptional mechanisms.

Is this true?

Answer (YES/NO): NO